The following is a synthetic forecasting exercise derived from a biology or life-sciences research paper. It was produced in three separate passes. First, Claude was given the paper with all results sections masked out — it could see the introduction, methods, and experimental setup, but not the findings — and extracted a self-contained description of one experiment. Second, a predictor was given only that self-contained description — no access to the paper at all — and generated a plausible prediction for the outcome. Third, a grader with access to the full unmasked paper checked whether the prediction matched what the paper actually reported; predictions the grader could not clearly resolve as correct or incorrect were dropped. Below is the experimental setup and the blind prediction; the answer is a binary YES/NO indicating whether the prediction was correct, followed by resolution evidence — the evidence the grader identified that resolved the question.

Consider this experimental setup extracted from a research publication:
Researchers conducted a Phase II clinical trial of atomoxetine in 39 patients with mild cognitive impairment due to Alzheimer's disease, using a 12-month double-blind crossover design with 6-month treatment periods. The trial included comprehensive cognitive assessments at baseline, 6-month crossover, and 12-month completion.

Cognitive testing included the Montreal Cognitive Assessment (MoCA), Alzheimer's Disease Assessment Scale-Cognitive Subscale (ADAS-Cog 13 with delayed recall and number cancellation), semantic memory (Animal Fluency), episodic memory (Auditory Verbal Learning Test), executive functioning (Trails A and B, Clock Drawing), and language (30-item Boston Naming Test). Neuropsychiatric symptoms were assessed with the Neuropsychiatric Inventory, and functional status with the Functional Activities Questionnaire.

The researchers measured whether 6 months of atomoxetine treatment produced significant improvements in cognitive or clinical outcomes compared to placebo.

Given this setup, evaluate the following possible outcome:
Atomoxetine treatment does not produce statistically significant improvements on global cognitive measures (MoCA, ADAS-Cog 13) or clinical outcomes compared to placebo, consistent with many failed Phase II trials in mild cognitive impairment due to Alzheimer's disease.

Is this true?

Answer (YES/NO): YES